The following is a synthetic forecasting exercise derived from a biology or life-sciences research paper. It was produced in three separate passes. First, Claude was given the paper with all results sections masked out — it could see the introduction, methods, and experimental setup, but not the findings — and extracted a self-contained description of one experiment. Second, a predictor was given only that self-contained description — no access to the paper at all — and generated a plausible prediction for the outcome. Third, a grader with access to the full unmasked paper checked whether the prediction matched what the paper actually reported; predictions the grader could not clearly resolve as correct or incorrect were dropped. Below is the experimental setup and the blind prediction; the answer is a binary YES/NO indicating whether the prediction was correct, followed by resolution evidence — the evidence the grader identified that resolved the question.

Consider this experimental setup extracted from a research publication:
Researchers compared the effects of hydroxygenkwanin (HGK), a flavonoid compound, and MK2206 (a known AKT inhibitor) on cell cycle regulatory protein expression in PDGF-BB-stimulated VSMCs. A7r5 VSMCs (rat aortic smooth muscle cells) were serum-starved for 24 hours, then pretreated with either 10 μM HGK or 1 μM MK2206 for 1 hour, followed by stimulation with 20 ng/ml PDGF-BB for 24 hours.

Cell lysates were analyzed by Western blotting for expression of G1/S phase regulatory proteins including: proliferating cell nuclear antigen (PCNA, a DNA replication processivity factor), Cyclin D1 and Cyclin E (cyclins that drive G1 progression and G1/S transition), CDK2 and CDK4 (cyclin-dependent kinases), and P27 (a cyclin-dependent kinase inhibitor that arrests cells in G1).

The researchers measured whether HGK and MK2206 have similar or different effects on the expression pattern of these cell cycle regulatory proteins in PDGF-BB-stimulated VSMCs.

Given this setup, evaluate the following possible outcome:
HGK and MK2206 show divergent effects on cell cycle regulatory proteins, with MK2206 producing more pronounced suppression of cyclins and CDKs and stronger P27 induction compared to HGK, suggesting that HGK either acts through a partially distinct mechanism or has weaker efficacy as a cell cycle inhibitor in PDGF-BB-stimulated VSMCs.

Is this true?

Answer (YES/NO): NO